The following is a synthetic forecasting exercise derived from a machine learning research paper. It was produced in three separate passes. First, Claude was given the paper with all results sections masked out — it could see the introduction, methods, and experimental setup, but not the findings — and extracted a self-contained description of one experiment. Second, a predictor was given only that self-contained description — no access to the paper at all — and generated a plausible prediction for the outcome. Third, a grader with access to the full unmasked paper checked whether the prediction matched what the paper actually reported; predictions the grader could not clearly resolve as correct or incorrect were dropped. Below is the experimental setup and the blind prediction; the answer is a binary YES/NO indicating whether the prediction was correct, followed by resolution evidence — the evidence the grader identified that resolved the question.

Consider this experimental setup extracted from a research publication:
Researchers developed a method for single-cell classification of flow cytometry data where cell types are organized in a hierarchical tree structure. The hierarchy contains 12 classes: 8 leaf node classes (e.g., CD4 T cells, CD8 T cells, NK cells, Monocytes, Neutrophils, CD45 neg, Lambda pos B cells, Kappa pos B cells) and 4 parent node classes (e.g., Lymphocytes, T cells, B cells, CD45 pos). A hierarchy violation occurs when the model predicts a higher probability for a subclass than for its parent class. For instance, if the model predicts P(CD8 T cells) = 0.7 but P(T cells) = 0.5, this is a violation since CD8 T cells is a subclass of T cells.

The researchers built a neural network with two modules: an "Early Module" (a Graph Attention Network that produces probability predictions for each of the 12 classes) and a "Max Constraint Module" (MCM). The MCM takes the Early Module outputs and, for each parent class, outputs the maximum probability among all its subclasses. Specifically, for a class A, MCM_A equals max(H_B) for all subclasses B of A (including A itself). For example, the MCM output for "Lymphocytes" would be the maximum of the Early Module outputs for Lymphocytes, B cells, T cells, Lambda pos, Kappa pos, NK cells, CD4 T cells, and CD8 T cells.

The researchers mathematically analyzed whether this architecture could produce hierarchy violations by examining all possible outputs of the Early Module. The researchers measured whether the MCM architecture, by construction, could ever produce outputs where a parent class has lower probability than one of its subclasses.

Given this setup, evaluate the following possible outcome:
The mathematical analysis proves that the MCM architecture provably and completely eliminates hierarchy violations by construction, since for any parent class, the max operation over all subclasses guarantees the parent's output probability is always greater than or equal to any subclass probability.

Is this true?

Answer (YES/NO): YES